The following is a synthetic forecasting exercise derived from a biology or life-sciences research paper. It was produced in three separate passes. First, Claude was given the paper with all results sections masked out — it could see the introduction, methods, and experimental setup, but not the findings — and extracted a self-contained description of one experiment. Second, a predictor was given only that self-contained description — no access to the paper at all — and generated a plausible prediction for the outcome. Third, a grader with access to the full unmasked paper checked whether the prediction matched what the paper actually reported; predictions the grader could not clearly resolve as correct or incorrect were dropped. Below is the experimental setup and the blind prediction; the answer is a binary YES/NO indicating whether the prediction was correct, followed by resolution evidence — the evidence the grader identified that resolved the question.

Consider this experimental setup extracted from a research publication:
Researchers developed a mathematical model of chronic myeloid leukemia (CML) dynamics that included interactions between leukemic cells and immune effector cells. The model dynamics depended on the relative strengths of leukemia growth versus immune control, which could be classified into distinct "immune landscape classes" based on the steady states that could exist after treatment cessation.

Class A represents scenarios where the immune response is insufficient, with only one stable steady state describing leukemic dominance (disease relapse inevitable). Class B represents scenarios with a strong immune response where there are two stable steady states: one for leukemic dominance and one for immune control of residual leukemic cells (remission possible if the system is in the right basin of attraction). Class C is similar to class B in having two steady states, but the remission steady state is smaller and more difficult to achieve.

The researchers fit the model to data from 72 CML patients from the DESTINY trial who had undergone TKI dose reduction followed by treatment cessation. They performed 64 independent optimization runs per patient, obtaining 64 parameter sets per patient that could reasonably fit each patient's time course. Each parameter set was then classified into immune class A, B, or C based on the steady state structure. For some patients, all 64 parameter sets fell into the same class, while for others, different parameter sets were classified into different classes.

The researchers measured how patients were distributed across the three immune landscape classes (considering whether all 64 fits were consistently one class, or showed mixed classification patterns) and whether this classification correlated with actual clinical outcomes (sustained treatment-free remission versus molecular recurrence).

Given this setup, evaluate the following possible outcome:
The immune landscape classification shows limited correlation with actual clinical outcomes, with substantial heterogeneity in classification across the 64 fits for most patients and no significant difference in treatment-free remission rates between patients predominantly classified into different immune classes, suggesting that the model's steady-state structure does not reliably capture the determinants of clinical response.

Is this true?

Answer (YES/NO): NO